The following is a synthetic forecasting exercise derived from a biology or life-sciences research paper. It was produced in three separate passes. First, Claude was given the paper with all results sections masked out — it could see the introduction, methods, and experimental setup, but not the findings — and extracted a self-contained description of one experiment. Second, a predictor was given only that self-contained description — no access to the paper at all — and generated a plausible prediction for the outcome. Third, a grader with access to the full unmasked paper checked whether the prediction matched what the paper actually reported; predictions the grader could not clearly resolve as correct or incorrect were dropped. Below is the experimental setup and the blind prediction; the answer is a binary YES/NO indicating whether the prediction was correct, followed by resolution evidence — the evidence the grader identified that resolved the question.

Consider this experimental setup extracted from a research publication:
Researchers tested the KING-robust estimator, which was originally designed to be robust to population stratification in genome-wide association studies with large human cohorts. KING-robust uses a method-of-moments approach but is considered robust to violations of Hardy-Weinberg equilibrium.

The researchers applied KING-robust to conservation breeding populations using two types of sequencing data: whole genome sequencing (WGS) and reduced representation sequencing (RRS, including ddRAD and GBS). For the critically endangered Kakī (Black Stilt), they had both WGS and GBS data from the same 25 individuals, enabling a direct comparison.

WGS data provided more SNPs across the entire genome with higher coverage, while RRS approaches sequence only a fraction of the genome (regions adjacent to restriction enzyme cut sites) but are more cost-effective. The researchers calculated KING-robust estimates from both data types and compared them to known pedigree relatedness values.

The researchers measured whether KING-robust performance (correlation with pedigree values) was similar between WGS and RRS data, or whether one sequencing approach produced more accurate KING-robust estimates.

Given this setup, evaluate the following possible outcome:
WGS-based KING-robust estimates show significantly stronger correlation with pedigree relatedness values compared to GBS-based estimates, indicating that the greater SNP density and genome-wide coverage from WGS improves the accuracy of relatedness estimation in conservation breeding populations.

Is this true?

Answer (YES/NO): YES